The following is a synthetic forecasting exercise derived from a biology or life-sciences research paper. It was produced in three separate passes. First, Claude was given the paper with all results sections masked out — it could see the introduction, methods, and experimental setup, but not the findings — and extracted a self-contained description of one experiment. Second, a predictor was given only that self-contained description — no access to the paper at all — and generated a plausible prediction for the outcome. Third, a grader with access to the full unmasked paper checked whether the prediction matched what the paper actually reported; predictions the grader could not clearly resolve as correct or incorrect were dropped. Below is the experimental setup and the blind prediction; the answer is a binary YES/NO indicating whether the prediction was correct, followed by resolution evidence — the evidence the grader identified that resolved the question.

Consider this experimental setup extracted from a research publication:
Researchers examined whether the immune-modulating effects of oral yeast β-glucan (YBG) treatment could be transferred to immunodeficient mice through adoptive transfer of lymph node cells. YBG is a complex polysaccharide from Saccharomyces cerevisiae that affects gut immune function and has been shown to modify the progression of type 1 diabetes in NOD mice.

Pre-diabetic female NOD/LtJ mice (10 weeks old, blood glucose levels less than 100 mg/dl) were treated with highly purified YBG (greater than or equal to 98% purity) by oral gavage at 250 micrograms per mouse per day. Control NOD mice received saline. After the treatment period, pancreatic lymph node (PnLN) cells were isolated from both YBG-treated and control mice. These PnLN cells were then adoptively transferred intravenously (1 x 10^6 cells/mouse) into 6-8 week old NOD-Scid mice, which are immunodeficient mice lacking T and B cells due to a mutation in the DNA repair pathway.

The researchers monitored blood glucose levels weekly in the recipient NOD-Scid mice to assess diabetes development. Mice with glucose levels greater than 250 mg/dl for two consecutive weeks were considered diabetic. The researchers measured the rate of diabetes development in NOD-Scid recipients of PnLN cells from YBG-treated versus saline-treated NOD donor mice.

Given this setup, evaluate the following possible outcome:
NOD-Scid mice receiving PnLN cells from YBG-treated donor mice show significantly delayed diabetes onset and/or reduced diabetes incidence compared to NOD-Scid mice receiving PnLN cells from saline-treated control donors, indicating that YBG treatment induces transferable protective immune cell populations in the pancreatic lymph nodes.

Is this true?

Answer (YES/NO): YES